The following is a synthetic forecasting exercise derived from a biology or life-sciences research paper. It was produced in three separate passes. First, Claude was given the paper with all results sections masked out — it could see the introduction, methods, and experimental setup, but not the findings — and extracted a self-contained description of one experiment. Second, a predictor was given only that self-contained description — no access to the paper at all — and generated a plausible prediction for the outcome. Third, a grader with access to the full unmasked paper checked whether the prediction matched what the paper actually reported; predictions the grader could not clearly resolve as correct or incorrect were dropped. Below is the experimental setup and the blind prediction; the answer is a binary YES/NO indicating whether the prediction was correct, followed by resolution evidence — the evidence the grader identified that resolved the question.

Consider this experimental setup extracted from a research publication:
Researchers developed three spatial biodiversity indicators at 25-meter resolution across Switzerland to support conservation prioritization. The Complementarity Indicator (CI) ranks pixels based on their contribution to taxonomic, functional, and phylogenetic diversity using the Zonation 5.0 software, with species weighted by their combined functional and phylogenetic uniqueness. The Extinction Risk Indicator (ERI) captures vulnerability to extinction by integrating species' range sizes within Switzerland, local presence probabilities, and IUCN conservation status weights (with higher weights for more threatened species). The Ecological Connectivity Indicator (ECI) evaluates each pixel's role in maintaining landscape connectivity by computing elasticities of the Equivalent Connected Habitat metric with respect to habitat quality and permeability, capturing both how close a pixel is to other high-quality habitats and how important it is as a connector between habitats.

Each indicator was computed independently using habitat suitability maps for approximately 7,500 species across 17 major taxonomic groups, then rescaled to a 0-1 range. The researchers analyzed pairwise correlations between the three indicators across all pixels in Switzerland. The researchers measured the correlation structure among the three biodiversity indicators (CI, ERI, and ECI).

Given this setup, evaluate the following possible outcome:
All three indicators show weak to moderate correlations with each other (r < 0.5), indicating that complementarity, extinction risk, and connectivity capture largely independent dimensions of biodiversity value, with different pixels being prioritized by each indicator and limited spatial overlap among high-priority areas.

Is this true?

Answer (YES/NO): NO